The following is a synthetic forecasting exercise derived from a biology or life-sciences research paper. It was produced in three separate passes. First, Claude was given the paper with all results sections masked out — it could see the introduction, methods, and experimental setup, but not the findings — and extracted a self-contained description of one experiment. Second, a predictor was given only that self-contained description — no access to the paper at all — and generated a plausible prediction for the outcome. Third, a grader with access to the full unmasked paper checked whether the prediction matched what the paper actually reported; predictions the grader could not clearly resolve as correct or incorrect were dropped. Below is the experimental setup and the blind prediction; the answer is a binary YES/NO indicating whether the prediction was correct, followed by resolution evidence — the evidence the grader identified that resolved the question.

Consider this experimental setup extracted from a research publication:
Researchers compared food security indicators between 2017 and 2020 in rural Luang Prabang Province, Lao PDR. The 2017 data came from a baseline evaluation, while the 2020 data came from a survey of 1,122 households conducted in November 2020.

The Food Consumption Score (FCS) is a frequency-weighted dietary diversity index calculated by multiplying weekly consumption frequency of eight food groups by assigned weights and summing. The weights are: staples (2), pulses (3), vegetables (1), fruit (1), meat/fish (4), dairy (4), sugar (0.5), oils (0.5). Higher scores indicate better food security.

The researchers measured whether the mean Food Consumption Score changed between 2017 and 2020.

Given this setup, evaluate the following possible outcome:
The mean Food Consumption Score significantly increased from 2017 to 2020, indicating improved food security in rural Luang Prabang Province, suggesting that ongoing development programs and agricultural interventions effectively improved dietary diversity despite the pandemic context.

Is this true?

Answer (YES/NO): NO